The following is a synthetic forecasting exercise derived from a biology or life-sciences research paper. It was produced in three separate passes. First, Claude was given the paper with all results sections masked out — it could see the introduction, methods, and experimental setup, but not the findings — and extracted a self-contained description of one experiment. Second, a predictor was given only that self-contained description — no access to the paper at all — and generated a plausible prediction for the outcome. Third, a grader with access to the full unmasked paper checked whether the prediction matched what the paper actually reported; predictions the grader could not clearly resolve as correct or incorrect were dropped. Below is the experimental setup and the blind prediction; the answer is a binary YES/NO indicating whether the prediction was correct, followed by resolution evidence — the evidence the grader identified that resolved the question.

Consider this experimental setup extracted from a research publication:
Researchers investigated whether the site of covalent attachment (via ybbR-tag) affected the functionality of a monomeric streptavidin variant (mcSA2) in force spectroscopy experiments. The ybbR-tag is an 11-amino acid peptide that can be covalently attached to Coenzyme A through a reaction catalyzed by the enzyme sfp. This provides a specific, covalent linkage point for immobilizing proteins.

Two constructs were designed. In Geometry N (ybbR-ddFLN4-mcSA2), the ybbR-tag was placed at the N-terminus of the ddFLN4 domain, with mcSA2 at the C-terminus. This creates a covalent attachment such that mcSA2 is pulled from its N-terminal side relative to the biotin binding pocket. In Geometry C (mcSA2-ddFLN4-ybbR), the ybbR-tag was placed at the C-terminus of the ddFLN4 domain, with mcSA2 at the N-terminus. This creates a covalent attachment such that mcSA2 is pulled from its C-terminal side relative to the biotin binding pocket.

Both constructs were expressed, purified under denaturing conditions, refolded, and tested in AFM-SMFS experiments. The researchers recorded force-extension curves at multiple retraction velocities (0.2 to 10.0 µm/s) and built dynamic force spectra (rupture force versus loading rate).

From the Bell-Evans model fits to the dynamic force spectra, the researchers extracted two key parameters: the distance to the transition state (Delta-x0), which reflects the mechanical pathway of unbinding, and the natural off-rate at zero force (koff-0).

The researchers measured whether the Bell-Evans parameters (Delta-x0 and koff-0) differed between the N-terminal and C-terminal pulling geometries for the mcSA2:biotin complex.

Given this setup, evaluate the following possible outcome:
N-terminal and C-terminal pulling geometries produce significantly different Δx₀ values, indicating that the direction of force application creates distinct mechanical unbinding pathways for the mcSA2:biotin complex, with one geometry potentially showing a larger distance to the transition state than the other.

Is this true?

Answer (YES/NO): YES